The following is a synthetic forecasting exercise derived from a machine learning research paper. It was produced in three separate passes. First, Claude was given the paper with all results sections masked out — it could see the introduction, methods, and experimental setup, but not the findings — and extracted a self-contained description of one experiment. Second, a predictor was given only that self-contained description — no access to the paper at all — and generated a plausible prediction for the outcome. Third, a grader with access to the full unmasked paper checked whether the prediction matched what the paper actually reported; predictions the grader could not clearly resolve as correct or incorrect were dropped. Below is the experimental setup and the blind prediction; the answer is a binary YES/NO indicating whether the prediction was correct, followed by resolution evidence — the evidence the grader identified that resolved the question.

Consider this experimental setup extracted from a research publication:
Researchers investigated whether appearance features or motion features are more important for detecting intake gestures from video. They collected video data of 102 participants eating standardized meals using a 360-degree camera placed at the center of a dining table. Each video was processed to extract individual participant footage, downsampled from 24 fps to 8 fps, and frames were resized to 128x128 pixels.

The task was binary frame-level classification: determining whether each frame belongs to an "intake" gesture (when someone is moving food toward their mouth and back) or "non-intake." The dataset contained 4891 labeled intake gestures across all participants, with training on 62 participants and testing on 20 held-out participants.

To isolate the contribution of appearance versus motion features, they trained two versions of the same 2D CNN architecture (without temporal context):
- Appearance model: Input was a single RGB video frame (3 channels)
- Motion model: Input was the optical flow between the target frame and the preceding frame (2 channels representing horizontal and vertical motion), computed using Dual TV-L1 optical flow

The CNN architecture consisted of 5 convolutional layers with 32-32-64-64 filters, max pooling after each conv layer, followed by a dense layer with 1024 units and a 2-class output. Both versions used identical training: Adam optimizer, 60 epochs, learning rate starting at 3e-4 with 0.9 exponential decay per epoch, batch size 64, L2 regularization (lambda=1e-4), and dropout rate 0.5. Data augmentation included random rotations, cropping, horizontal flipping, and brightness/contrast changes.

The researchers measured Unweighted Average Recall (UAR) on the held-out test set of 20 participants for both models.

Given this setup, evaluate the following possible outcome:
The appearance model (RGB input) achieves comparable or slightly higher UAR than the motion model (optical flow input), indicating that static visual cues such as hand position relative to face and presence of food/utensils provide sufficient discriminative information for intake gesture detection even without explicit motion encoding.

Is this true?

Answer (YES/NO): NO